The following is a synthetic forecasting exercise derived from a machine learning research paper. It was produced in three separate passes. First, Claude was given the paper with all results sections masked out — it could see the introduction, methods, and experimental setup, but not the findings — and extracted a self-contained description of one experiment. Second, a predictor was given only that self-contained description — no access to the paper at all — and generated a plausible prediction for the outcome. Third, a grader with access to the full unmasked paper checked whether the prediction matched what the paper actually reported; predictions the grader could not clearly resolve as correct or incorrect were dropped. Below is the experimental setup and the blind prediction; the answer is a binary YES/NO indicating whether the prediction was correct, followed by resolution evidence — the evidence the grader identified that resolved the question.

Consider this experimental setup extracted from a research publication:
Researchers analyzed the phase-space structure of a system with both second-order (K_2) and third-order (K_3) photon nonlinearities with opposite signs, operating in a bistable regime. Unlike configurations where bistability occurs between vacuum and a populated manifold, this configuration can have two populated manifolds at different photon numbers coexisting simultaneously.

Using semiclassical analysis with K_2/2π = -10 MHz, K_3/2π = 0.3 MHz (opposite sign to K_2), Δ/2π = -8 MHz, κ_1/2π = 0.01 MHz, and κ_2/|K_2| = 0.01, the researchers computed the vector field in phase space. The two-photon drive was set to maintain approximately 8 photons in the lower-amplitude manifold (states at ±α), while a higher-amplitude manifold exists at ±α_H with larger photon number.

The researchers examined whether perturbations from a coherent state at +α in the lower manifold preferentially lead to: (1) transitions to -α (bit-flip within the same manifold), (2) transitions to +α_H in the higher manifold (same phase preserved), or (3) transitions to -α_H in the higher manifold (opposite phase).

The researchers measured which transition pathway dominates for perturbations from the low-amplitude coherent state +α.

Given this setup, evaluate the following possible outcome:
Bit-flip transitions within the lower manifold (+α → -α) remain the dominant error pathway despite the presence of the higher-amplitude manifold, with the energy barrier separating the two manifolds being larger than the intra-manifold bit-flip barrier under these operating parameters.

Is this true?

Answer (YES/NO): NO